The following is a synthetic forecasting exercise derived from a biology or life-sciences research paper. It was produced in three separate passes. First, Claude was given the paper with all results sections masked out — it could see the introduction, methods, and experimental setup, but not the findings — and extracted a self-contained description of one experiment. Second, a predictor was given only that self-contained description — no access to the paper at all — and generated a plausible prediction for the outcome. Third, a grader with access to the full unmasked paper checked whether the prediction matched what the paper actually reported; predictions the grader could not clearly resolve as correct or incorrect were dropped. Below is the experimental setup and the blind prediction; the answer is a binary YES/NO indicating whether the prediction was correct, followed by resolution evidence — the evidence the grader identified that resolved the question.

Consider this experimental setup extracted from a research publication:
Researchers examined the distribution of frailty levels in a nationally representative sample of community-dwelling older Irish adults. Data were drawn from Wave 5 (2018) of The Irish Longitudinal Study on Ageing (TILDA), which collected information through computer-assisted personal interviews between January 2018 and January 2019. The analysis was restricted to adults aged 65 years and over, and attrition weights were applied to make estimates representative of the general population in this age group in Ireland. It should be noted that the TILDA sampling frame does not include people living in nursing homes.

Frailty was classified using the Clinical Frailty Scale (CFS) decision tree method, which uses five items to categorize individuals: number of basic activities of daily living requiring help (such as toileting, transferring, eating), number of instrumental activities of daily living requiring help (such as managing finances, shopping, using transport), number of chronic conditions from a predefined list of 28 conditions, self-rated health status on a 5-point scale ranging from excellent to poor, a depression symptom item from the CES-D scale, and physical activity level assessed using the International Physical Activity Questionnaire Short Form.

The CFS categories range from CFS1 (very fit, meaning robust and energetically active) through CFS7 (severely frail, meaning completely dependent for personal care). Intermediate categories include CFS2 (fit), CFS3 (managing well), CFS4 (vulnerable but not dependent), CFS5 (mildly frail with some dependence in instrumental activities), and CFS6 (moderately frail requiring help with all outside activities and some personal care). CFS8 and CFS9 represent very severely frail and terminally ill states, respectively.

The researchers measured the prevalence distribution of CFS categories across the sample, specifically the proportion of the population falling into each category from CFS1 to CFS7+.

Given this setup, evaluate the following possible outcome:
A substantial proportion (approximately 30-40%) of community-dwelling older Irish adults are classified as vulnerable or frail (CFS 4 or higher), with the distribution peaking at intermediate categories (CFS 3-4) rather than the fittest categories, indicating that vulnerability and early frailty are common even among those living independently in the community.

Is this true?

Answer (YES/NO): NO